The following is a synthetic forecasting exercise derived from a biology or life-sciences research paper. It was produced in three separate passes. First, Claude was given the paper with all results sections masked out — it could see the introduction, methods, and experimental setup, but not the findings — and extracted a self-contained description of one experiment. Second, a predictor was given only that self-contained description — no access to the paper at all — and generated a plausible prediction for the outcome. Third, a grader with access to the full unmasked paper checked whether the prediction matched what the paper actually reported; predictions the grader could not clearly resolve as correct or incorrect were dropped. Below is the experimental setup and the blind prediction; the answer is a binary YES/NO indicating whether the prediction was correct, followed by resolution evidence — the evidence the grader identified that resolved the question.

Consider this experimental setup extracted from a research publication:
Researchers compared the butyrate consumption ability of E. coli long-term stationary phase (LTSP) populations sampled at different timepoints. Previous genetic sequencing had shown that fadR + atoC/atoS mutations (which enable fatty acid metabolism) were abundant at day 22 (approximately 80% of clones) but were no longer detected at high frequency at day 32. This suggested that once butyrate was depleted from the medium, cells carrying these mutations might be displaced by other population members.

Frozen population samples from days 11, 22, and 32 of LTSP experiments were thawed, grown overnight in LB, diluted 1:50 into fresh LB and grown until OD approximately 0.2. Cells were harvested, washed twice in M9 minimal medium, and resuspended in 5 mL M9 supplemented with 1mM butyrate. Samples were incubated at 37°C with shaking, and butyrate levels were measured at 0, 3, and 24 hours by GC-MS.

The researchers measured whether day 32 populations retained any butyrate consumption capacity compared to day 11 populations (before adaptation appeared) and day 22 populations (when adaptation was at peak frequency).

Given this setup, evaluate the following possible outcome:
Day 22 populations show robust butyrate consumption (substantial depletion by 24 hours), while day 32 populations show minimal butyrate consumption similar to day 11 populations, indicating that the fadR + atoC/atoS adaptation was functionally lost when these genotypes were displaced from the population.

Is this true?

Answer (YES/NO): YES